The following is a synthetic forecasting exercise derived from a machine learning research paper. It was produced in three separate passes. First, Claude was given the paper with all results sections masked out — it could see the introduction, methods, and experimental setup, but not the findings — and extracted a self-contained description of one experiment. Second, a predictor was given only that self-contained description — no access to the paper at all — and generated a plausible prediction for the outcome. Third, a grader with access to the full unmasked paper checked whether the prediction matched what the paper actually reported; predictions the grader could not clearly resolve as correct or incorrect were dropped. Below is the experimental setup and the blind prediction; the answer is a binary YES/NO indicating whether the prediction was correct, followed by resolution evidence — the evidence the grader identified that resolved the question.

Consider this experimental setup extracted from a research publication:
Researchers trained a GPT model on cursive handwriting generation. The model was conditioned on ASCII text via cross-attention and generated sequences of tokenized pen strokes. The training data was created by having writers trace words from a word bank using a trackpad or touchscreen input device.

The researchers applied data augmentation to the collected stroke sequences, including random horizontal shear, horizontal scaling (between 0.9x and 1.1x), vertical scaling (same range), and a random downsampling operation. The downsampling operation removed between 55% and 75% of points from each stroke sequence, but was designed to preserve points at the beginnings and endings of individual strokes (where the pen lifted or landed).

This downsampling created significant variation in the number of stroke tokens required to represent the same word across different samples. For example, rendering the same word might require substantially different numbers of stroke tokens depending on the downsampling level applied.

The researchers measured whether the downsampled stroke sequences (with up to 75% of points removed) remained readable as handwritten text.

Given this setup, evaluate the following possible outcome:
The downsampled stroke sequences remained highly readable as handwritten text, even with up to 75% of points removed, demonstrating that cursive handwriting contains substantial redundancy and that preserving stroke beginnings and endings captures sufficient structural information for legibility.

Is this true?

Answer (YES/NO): YES